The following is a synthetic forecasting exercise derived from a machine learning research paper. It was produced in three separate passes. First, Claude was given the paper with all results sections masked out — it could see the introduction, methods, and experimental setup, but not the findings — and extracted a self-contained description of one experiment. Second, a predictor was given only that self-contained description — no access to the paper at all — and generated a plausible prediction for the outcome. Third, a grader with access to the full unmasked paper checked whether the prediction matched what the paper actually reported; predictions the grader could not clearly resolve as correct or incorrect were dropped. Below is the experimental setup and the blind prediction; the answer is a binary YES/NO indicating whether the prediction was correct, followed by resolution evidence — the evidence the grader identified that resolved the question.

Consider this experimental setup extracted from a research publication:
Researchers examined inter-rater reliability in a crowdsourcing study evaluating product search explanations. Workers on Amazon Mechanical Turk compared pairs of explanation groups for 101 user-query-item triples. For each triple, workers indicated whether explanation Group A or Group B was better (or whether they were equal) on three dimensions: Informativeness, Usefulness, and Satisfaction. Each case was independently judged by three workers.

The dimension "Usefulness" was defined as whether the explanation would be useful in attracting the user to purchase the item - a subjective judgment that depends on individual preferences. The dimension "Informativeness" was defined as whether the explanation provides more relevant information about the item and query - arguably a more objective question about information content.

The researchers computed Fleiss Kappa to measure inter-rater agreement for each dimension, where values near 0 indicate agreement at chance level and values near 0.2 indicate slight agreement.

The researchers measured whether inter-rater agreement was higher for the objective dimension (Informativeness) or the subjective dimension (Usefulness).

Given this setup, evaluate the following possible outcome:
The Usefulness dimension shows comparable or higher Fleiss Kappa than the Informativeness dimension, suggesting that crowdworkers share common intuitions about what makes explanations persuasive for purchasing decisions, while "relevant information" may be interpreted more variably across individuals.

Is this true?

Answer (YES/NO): NO